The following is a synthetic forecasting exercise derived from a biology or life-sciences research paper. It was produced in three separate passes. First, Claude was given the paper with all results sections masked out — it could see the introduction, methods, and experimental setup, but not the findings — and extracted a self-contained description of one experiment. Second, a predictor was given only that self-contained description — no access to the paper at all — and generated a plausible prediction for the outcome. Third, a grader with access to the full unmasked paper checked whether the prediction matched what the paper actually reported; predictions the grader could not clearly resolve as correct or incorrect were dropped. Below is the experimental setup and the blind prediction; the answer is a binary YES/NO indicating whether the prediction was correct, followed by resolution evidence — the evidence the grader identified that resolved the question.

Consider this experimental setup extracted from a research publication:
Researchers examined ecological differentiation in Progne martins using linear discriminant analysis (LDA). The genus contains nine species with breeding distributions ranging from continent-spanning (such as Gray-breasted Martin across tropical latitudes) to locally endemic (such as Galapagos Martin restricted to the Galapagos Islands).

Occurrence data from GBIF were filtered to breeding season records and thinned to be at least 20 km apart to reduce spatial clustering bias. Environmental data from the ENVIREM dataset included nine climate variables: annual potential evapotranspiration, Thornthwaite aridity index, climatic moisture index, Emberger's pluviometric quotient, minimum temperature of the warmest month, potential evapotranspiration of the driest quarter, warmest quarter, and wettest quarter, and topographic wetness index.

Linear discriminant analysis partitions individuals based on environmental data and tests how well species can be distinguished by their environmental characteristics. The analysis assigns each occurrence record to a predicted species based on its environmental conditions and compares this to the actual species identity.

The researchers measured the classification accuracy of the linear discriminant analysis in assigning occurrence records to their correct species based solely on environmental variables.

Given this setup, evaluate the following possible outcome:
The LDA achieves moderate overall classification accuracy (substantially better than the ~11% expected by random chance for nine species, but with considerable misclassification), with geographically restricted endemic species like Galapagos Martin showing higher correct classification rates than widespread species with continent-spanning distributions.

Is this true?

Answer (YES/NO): NO